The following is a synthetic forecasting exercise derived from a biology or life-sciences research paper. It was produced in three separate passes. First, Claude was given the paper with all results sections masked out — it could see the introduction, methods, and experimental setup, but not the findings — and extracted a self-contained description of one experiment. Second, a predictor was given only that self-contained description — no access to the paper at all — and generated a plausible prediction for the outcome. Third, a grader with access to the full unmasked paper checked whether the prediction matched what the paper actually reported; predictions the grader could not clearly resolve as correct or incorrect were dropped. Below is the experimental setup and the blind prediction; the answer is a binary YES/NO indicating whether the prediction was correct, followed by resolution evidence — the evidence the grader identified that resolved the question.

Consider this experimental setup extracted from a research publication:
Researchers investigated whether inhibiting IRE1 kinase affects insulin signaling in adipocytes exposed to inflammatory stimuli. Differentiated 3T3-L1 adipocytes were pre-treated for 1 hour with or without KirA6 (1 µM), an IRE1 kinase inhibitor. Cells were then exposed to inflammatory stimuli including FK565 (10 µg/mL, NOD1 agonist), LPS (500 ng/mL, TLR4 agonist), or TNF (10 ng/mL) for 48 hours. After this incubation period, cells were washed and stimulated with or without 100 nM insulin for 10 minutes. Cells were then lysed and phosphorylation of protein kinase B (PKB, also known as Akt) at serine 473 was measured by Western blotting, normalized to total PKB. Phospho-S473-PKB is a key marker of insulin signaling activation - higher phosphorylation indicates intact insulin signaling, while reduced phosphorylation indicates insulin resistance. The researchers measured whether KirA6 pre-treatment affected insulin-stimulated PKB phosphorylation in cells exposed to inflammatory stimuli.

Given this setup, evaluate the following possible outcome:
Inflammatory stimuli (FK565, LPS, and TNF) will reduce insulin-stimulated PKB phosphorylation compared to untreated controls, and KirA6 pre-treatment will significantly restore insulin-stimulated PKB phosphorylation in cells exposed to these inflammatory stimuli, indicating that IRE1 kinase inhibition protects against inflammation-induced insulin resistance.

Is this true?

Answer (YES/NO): NO